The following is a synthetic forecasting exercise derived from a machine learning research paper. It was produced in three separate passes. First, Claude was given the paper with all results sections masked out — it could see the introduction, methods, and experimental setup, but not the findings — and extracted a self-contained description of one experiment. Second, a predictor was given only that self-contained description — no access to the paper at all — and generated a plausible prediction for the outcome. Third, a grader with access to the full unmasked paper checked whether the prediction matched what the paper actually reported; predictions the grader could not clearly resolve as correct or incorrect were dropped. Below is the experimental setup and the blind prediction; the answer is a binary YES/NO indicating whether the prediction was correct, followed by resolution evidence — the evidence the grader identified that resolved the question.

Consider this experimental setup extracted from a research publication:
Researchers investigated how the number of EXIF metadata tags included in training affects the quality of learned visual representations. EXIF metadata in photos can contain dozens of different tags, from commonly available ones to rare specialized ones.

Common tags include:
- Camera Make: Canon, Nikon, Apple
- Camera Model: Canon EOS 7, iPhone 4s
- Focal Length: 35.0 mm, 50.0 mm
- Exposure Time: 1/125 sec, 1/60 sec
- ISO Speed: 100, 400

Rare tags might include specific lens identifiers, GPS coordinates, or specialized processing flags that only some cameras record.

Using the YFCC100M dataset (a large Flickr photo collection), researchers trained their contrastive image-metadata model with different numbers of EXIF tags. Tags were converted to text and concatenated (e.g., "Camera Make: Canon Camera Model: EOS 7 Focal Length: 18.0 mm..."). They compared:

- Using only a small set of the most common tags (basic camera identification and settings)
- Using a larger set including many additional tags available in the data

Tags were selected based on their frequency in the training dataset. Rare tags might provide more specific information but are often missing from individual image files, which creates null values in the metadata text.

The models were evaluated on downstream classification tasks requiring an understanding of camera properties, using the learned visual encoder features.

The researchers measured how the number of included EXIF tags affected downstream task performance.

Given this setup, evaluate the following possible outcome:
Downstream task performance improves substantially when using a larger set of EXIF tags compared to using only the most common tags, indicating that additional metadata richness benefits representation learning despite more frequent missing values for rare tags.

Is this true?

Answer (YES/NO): NO